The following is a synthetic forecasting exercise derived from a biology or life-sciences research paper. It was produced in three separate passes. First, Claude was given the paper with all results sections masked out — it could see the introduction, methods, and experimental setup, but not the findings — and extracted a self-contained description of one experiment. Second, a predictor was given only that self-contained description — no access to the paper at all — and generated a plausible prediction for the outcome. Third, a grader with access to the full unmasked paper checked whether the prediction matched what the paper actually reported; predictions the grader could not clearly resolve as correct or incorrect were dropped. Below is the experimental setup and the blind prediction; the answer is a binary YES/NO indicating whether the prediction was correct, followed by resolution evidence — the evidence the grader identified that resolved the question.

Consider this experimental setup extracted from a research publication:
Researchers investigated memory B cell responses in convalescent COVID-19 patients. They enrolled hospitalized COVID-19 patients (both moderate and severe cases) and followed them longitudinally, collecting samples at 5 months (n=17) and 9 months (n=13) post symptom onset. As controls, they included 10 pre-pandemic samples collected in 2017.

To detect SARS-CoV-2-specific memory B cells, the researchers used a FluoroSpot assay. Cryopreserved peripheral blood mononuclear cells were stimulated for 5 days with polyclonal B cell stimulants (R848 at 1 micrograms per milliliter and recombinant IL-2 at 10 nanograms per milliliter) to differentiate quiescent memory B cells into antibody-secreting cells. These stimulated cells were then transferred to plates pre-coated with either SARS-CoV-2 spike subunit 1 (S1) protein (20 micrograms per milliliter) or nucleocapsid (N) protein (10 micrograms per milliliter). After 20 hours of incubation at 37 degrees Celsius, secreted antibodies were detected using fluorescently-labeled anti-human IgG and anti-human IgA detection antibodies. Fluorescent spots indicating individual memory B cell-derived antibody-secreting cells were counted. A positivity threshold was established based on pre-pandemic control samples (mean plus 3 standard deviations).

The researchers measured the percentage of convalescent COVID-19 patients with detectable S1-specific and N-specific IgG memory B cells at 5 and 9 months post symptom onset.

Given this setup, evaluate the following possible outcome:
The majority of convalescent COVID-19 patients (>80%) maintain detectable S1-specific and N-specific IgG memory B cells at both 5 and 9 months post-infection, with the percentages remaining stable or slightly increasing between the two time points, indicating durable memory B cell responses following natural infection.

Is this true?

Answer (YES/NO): NO